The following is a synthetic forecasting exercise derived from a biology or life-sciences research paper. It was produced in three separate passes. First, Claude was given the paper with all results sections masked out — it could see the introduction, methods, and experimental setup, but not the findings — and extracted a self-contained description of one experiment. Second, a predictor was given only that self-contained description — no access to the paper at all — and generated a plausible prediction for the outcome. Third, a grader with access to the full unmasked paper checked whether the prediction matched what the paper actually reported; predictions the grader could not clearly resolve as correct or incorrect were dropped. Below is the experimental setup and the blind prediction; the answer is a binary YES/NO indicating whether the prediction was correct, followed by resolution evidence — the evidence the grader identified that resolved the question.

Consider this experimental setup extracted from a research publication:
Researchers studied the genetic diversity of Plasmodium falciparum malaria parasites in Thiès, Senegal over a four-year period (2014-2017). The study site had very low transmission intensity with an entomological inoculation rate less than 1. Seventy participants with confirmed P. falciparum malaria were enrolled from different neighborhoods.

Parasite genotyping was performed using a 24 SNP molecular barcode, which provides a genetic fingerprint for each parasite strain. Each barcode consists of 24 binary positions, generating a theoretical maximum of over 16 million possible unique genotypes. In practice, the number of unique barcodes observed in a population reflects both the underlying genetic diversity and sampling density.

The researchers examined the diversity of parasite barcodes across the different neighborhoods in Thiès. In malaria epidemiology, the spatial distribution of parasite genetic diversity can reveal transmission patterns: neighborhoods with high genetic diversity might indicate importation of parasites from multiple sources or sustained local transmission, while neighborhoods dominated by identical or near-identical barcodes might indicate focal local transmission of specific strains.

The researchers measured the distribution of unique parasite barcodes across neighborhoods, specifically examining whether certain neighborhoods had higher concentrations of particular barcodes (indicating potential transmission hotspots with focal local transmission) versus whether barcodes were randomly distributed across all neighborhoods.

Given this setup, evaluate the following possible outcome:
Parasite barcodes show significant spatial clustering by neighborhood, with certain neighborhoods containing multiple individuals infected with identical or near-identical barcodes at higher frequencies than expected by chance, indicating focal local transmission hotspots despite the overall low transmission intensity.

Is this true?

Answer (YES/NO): YES